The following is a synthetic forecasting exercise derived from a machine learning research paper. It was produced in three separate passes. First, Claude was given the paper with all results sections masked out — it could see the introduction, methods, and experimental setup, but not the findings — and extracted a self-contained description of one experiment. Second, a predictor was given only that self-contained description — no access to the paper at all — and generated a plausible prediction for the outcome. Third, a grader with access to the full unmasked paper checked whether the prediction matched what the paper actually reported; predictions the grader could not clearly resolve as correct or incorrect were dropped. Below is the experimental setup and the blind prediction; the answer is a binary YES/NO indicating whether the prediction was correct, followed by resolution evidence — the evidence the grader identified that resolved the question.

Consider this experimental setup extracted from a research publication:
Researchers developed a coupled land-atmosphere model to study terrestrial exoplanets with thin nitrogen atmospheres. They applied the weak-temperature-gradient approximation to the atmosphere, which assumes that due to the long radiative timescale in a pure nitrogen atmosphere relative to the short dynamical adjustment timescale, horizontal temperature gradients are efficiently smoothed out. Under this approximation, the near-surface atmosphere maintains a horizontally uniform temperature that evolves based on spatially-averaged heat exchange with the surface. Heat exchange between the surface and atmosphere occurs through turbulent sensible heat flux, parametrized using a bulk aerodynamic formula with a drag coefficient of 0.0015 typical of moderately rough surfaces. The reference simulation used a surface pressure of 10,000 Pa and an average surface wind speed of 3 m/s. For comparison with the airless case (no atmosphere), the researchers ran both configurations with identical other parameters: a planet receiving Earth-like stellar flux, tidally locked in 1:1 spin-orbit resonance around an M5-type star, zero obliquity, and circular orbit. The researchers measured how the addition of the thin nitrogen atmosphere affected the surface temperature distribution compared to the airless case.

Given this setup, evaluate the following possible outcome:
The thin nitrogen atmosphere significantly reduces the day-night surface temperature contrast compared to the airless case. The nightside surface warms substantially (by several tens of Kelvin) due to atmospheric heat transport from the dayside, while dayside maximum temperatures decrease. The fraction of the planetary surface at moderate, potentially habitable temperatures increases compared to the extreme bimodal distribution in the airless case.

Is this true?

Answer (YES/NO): YES